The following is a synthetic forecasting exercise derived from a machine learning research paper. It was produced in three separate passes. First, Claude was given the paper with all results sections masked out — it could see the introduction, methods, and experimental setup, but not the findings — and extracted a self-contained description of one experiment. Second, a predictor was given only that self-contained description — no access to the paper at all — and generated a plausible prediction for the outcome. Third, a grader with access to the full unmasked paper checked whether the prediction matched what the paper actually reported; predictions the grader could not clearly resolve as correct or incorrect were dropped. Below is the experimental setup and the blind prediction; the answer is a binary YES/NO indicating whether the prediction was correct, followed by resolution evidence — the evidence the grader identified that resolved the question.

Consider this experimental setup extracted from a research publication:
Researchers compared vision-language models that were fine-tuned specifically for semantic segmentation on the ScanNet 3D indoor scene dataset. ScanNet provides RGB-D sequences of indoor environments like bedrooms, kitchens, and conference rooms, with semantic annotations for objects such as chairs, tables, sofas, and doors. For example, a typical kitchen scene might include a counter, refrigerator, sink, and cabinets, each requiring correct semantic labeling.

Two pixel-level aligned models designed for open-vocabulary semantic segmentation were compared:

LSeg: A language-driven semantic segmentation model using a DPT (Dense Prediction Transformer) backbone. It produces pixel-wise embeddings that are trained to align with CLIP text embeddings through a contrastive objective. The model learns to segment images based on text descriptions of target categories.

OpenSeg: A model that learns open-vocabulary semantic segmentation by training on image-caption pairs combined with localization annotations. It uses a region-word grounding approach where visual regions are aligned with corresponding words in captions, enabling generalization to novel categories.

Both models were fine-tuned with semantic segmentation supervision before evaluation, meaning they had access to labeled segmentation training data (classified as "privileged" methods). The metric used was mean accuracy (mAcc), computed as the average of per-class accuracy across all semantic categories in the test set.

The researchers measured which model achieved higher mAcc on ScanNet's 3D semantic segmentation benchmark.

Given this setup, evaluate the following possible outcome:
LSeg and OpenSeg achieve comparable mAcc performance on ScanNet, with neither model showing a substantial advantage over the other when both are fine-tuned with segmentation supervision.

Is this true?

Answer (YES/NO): NO